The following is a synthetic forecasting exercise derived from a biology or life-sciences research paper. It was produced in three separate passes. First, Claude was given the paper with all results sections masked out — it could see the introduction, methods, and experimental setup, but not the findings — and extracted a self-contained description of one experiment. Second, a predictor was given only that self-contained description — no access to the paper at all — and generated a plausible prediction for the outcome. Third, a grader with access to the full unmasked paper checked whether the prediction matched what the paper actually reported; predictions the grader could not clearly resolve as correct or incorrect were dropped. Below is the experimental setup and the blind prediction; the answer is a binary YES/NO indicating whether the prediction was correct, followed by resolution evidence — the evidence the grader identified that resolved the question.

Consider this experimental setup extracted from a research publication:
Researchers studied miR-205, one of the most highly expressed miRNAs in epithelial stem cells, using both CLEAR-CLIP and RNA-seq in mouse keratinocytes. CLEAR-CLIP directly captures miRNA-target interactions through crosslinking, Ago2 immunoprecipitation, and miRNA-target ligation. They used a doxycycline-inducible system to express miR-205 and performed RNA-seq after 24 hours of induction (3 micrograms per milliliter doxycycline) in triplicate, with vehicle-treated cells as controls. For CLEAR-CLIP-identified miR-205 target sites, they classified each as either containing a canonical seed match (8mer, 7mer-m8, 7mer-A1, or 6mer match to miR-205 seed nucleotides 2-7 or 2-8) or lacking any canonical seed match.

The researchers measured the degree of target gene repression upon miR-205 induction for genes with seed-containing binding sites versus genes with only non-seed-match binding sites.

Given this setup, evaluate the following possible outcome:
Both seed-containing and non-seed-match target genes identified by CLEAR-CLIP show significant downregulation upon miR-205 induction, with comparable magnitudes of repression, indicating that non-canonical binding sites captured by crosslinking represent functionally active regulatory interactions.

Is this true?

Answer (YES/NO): NO